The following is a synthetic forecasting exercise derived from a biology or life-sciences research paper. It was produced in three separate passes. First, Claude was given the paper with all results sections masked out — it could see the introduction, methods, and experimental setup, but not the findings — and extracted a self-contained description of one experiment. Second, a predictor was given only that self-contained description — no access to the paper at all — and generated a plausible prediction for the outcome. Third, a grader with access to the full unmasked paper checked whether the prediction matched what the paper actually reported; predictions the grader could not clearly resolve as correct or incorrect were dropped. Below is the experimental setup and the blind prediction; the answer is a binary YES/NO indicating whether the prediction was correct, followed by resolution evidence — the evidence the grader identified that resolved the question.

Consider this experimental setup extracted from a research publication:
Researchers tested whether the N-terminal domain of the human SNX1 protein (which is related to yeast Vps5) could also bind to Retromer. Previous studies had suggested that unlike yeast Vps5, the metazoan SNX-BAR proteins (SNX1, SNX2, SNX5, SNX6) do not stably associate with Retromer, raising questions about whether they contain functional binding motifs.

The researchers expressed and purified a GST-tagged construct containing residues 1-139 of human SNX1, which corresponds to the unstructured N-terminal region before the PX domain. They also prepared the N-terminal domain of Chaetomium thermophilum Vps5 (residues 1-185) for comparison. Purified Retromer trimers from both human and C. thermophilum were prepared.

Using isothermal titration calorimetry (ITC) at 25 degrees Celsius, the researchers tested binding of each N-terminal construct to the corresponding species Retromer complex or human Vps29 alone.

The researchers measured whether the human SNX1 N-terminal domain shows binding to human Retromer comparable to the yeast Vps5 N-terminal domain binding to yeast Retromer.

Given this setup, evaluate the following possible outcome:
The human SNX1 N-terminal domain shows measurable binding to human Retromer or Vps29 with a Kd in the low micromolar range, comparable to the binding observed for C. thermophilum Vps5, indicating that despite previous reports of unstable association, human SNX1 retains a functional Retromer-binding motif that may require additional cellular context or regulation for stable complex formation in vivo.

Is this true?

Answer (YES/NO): NO